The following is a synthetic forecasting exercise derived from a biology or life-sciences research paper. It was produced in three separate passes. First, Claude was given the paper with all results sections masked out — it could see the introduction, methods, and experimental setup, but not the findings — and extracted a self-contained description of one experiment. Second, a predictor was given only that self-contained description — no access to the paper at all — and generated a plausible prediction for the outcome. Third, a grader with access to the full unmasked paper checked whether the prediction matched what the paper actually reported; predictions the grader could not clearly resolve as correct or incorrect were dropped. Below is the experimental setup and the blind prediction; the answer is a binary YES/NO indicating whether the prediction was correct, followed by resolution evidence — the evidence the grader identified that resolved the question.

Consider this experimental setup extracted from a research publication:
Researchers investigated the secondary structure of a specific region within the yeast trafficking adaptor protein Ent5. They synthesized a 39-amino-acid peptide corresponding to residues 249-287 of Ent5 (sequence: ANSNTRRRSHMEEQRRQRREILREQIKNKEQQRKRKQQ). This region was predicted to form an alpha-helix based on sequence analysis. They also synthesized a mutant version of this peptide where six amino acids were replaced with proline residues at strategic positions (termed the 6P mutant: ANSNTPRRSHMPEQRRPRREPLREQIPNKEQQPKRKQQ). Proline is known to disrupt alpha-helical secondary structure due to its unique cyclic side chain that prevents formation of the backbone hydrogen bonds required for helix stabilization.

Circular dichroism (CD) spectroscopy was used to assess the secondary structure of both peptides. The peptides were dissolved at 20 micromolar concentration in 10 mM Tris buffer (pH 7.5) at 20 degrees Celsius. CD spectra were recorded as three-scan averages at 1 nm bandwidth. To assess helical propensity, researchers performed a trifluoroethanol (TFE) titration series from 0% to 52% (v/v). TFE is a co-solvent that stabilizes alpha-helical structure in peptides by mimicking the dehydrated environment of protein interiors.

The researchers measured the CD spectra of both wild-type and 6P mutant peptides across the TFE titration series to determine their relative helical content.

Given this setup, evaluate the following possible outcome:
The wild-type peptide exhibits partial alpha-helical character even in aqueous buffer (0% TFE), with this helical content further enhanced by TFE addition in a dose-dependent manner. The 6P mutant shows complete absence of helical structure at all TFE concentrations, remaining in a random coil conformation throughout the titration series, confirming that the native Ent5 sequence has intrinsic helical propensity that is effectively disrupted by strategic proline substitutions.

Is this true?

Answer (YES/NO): NO